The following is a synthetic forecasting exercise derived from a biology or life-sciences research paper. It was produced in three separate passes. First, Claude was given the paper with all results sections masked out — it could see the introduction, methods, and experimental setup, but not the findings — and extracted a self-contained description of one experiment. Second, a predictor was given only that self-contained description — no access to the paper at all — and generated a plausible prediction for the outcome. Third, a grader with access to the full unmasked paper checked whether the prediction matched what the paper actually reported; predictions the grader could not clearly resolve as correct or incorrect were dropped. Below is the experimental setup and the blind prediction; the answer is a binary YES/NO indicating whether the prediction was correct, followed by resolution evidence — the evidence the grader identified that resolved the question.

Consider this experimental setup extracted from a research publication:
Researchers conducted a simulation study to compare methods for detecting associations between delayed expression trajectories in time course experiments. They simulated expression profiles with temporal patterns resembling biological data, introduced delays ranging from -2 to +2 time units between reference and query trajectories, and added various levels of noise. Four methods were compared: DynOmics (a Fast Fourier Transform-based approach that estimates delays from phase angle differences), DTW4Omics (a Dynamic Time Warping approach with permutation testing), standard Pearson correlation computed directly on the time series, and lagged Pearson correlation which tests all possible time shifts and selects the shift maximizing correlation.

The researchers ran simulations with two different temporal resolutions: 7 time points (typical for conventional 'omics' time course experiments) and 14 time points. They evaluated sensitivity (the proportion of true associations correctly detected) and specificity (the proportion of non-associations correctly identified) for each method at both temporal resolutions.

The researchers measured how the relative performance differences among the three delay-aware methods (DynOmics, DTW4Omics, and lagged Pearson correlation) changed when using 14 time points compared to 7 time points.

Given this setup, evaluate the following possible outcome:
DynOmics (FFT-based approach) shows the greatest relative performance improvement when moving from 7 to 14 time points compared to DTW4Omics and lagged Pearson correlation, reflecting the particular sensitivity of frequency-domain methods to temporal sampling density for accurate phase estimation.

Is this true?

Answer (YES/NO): NO